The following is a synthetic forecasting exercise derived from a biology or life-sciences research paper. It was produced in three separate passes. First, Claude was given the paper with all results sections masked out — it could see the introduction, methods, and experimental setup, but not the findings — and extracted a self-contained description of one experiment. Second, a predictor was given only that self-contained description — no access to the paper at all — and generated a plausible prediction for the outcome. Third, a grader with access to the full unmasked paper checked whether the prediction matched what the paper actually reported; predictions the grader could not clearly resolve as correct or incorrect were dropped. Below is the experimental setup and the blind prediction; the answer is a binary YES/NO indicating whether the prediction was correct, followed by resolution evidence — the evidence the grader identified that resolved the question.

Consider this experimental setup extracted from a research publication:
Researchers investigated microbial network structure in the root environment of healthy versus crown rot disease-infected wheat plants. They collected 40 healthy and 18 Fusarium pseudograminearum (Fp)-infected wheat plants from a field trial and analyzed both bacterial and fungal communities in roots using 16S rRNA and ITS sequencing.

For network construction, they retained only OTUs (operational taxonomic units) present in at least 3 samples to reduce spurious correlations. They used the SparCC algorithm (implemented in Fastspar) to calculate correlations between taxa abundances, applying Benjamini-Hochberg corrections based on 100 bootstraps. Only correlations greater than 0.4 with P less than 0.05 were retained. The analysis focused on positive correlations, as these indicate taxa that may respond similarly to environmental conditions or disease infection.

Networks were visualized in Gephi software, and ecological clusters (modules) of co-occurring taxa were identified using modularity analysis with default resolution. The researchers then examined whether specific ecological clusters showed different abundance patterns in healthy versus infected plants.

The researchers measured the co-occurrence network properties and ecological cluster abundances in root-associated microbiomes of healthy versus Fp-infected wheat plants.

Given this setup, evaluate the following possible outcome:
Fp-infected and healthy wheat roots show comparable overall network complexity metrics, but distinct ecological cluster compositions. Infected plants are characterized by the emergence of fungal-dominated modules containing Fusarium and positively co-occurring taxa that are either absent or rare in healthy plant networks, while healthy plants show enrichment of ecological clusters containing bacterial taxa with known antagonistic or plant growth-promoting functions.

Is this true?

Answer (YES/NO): NO